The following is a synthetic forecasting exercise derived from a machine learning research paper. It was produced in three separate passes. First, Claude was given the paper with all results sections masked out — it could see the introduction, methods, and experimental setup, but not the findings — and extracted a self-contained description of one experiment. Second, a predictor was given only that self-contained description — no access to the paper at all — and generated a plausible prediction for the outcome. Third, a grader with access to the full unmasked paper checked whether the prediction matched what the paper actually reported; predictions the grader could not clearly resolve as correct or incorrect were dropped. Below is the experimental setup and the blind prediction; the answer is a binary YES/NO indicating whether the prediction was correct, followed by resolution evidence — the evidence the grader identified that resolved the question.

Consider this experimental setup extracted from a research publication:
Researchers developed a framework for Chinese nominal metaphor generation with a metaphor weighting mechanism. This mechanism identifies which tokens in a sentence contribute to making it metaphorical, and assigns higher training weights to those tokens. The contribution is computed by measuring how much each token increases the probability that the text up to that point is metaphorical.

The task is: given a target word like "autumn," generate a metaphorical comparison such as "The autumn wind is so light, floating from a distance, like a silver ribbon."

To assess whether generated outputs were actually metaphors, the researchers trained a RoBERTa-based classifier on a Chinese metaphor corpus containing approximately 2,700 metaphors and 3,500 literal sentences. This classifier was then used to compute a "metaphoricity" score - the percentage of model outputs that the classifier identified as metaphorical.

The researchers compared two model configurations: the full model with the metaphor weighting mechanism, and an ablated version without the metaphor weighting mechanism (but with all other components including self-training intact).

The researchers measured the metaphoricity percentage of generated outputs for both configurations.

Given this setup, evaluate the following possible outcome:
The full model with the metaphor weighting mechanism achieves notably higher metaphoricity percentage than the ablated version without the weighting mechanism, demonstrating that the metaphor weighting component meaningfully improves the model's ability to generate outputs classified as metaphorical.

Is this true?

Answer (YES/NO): YES